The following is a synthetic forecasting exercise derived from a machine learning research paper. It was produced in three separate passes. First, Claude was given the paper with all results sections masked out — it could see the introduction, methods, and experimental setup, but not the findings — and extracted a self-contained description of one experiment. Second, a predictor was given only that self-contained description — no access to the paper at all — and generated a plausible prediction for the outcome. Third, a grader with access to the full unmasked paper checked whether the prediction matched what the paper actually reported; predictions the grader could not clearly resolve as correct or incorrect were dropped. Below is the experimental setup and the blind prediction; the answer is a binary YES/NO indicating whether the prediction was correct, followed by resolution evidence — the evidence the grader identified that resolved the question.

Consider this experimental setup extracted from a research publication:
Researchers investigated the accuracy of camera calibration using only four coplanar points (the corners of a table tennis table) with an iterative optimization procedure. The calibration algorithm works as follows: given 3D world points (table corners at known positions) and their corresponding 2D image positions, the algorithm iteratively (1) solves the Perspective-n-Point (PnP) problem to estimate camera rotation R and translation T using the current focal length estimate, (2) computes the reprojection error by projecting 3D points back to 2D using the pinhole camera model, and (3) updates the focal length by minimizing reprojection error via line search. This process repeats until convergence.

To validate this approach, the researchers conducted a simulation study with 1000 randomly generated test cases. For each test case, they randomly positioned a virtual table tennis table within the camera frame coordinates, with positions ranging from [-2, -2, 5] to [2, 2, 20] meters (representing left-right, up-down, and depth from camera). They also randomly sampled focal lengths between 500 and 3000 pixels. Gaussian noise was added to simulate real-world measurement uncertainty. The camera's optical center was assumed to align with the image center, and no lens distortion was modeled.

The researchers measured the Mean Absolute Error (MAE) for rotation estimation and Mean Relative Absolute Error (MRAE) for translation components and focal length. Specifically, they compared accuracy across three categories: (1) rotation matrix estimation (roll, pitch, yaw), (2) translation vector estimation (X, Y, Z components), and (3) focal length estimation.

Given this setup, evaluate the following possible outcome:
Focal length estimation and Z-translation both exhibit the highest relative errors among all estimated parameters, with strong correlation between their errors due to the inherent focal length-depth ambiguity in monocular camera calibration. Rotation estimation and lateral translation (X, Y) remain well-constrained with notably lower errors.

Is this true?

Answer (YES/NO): YES